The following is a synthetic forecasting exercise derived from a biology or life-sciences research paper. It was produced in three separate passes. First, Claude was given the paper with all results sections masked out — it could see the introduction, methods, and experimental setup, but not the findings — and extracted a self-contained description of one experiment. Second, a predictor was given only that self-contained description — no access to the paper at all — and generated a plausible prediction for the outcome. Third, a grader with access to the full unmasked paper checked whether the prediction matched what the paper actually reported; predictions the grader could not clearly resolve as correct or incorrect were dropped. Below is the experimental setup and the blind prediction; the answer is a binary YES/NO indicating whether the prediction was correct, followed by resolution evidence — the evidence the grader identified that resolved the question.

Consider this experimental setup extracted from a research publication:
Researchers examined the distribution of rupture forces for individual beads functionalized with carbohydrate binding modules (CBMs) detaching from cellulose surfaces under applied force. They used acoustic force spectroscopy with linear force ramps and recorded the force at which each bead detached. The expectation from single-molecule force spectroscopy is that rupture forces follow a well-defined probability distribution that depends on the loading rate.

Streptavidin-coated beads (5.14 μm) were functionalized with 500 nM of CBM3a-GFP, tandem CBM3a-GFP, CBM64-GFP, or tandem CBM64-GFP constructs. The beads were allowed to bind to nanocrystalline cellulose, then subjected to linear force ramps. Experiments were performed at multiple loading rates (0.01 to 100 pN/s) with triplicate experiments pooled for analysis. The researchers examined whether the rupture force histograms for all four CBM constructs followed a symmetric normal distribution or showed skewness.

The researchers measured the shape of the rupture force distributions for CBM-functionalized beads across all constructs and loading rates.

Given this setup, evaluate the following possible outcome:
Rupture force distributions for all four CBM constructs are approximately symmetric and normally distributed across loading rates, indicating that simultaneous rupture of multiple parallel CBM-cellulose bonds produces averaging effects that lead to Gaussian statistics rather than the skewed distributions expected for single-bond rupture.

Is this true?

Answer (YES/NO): NO